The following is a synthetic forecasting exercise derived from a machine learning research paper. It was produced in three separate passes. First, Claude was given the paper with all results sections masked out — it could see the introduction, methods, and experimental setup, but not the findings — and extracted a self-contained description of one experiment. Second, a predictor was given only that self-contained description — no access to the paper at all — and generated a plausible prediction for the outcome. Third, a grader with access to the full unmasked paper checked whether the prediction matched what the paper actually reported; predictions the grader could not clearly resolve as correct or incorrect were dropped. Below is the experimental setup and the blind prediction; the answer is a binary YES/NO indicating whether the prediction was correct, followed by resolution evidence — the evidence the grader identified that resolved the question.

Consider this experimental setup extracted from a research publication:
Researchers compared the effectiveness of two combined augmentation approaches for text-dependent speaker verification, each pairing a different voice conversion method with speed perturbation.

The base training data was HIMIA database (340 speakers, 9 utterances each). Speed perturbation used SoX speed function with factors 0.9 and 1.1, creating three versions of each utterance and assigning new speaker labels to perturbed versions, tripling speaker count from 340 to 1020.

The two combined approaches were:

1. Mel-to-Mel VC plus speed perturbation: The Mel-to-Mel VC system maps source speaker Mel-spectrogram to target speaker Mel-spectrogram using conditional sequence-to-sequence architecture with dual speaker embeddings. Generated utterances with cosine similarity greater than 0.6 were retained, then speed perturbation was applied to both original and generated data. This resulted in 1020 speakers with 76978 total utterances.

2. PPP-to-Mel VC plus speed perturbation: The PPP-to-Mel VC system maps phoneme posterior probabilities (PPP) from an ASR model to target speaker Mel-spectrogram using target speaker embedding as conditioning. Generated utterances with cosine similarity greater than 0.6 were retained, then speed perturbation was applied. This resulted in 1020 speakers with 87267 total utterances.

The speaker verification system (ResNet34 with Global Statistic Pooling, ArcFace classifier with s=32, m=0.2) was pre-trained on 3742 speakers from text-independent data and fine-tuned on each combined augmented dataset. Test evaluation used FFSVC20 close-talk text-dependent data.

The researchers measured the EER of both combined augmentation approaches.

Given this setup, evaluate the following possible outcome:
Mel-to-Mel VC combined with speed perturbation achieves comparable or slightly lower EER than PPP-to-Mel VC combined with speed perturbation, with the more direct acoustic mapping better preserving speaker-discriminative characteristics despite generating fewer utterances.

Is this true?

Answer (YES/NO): NO